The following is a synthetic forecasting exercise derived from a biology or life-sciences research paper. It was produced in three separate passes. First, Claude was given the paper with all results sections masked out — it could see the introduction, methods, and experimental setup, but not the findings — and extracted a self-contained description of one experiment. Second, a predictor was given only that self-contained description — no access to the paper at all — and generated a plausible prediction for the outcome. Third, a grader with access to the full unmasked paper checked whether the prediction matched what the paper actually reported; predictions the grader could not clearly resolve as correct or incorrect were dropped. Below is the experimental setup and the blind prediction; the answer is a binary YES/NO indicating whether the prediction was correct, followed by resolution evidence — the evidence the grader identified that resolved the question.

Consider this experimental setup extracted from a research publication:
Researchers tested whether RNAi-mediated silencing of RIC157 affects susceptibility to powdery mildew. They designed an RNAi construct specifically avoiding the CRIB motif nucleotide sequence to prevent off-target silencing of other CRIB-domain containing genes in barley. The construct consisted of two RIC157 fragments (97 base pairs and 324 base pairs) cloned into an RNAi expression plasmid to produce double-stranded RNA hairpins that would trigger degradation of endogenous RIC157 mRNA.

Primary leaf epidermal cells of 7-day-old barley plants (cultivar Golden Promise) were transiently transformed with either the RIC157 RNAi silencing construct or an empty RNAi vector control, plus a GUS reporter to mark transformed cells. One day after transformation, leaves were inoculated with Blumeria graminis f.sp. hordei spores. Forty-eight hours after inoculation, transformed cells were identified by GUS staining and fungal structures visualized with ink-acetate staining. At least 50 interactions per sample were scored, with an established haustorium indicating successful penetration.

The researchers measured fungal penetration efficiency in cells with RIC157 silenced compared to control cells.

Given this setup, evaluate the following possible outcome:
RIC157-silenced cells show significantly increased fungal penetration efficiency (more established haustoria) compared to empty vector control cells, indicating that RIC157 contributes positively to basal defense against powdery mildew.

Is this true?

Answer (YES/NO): NO